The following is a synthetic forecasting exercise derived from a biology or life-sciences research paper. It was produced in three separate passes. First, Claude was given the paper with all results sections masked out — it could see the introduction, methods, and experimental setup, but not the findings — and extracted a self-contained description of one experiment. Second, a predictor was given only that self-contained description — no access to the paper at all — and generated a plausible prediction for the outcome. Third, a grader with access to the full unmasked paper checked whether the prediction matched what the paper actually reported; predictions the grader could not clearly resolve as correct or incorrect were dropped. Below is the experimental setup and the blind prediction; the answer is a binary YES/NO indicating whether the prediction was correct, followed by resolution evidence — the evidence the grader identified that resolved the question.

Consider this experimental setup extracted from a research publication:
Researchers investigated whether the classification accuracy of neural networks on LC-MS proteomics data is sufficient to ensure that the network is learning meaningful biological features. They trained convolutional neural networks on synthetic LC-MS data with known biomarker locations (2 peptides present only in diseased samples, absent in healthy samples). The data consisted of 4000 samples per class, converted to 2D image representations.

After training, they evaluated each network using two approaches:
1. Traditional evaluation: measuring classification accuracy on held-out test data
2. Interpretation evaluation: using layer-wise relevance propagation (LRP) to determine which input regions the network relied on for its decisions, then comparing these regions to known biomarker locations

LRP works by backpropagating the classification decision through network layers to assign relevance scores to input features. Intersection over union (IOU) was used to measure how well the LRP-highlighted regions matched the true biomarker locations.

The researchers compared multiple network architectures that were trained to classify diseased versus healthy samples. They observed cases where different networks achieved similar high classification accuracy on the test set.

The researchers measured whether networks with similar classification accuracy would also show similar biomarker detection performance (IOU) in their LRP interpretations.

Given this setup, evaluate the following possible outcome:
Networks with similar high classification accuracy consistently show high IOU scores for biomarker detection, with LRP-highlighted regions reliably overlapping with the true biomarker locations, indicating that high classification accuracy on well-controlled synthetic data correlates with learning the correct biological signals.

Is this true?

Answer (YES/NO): NO